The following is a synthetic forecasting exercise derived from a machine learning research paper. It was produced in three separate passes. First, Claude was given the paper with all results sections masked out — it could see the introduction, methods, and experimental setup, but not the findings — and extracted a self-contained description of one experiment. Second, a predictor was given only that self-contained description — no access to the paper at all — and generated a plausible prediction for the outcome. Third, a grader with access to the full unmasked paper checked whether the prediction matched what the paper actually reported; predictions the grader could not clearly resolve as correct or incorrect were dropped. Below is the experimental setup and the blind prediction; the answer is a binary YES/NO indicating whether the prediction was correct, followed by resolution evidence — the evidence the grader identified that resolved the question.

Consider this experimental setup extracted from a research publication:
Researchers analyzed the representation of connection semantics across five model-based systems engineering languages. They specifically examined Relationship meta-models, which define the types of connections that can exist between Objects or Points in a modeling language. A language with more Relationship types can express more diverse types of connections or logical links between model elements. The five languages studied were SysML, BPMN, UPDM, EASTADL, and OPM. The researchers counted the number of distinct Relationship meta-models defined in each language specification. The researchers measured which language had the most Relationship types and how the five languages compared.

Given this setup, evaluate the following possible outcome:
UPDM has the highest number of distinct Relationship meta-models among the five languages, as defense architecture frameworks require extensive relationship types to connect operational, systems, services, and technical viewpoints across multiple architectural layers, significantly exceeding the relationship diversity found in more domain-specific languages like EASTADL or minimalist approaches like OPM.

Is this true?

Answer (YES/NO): YES